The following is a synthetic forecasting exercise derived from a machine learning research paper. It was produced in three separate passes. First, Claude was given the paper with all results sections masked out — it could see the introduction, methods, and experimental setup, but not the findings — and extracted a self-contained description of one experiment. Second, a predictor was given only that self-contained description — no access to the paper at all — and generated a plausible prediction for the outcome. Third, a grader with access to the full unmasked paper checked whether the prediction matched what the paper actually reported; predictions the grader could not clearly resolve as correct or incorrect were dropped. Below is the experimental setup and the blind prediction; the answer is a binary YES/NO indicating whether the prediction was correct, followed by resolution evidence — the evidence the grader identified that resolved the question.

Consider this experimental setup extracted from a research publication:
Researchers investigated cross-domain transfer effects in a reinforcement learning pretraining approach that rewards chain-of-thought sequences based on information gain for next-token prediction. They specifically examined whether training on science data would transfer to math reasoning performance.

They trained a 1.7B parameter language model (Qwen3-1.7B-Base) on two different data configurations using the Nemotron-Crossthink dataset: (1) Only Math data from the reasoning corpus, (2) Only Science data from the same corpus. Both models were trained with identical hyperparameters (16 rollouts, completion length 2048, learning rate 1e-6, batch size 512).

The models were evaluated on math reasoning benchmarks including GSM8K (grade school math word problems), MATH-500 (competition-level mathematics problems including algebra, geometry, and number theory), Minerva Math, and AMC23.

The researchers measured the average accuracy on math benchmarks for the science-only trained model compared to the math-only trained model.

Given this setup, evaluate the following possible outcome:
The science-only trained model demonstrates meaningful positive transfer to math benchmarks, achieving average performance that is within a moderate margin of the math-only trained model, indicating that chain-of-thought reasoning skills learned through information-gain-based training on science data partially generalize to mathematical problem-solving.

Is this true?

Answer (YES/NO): NO